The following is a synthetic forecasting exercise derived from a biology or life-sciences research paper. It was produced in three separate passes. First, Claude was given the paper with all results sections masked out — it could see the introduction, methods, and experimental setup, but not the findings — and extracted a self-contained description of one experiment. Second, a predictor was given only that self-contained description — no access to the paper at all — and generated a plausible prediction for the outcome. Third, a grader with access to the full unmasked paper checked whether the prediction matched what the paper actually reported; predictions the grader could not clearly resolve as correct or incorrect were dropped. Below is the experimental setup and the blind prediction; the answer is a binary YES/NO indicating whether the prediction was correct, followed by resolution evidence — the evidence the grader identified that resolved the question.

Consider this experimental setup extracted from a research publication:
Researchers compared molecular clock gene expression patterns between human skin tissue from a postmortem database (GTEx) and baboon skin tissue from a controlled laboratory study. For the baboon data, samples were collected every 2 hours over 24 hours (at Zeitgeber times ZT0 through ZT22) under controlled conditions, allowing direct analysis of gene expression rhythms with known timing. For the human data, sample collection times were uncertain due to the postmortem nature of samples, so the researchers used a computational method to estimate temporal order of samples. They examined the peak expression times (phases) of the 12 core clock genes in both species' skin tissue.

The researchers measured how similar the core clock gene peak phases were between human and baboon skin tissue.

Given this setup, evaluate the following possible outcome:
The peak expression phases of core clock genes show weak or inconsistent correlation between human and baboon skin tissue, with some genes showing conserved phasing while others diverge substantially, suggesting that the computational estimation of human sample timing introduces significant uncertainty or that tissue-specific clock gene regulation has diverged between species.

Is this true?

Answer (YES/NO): NO